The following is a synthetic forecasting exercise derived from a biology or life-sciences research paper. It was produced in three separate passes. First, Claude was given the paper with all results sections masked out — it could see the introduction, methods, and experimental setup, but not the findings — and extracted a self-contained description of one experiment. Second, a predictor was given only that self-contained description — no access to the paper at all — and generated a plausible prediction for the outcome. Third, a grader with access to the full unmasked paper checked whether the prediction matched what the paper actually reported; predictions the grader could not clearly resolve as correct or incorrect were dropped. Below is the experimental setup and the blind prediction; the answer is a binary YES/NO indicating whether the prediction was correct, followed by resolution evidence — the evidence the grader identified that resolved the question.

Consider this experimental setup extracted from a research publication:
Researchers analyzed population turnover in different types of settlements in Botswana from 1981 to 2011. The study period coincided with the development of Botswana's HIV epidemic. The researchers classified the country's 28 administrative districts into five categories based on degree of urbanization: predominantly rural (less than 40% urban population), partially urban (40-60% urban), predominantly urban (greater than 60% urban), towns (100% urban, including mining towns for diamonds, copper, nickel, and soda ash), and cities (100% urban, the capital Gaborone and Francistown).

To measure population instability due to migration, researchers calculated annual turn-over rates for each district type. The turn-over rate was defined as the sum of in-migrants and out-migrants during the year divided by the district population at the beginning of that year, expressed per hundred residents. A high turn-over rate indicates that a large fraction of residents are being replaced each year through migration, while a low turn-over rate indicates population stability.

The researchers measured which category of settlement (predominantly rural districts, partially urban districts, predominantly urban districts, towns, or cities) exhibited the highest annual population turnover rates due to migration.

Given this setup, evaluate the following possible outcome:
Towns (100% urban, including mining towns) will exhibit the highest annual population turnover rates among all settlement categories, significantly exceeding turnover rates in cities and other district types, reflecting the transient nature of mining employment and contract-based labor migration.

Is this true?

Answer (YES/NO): YES